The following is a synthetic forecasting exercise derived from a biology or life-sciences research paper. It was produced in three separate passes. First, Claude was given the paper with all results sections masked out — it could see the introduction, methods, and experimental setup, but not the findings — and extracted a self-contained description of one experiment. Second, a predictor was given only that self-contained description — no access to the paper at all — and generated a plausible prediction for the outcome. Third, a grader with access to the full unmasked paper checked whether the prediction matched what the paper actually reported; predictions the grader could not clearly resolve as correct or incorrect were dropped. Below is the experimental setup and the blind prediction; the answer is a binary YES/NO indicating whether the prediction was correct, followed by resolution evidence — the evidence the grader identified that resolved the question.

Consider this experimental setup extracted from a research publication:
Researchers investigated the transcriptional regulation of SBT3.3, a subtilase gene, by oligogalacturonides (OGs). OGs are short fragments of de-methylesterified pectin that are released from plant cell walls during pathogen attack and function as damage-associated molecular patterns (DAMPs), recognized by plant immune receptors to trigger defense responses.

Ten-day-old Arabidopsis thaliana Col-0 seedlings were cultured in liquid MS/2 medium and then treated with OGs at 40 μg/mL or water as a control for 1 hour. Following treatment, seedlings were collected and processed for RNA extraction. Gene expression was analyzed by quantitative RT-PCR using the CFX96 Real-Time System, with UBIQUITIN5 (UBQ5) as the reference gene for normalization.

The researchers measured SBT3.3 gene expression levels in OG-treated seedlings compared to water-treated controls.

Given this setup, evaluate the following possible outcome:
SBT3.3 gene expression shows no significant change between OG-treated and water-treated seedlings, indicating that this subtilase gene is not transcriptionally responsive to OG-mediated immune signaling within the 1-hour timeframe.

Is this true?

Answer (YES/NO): NO